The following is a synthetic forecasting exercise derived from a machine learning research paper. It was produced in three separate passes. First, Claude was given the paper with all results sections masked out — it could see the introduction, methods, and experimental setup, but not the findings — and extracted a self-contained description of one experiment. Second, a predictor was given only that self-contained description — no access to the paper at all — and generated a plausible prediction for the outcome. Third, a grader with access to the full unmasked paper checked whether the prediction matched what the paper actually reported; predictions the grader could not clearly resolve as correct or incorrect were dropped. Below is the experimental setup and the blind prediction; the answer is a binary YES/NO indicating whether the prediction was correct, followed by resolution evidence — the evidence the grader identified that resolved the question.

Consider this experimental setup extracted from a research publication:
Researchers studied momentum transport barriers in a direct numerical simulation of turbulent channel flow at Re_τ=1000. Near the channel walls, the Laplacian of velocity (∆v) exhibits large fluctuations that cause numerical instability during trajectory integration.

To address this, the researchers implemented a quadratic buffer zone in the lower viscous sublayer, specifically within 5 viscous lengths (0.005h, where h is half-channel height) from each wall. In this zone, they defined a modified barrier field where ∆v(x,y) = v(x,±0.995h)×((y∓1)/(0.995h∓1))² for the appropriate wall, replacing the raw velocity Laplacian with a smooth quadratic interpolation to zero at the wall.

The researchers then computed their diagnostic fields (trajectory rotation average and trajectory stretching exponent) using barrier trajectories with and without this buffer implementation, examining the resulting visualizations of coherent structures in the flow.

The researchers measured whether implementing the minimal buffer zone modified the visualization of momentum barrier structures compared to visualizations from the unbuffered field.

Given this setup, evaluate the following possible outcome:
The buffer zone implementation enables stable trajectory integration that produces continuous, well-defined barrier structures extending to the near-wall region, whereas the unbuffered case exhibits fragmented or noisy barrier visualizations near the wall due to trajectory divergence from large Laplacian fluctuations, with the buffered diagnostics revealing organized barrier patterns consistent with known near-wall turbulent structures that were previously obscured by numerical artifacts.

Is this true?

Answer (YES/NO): NO